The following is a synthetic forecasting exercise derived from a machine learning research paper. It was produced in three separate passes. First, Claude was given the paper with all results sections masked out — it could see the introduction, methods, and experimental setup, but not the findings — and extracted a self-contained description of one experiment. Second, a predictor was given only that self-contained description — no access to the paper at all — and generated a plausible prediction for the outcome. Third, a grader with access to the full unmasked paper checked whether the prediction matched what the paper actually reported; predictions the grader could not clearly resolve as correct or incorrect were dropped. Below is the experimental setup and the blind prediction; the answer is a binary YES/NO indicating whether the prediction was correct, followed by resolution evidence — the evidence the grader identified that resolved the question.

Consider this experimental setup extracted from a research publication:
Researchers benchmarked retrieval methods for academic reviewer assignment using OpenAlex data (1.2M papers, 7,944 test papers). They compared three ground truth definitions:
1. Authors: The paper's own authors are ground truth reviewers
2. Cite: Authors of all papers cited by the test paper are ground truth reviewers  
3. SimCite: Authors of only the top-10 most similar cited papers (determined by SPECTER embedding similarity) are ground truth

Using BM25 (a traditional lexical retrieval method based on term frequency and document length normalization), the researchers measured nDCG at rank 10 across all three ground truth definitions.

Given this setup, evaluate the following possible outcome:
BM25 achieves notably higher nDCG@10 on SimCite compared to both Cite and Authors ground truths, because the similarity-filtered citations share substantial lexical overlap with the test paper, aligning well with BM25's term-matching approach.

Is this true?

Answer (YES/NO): NO